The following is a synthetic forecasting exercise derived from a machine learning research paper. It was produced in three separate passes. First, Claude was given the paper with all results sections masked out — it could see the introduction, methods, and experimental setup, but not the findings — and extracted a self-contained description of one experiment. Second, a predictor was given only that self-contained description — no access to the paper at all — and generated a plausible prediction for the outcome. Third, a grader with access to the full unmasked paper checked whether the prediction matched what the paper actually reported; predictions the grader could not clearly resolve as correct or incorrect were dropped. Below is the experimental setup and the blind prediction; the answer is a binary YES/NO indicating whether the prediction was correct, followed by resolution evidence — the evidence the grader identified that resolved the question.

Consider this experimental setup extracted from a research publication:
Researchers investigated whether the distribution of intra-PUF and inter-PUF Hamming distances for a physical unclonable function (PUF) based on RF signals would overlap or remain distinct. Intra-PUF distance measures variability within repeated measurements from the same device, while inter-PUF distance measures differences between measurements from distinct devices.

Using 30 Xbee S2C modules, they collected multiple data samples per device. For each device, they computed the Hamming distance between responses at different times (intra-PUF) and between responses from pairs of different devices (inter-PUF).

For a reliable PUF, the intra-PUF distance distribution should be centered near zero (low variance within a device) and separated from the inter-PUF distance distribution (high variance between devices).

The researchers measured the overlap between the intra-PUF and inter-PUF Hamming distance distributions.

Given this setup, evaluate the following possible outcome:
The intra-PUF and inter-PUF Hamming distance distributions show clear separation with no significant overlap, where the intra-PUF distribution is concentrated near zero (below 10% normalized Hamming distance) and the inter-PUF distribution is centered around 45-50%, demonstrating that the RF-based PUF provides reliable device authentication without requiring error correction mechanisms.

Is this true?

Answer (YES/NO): NO